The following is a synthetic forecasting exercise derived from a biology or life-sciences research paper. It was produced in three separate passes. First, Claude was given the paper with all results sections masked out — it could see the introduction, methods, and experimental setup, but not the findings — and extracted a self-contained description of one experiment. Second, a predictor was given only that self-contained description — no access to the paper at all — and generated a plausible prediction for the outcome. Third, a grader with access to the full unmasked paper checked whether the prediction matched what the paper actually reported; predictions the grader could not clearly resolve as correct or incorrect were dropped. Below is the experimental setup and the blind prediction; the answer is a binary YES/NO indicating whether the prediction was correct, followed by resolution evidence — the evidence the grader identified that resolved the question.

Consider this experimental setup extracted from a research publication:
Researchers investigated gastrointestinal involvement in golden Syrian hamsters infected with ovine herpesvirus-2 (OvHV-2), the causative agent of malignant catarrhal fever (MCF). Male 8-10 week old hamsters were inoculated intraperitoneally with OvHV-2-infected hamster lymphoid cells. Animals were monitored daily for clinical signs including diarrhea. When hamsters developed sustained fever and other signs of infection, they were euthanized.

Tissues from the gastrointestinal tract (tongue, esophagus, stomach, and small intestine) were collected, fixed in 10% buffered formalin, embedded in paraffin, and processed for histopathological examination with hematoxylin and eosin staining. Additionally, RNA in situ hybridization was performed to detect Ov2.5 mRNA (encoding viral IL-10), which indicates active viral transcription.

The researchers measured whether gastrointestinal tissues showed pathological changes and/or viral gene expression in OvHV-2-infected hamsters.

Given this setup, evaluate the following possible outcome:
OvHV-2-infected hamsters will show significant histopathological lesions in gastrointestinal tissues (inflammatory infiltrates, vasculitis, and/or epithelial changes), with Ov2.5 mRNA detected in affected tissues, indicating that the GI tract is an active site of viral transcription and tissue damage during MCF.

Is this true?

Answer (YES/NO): YES